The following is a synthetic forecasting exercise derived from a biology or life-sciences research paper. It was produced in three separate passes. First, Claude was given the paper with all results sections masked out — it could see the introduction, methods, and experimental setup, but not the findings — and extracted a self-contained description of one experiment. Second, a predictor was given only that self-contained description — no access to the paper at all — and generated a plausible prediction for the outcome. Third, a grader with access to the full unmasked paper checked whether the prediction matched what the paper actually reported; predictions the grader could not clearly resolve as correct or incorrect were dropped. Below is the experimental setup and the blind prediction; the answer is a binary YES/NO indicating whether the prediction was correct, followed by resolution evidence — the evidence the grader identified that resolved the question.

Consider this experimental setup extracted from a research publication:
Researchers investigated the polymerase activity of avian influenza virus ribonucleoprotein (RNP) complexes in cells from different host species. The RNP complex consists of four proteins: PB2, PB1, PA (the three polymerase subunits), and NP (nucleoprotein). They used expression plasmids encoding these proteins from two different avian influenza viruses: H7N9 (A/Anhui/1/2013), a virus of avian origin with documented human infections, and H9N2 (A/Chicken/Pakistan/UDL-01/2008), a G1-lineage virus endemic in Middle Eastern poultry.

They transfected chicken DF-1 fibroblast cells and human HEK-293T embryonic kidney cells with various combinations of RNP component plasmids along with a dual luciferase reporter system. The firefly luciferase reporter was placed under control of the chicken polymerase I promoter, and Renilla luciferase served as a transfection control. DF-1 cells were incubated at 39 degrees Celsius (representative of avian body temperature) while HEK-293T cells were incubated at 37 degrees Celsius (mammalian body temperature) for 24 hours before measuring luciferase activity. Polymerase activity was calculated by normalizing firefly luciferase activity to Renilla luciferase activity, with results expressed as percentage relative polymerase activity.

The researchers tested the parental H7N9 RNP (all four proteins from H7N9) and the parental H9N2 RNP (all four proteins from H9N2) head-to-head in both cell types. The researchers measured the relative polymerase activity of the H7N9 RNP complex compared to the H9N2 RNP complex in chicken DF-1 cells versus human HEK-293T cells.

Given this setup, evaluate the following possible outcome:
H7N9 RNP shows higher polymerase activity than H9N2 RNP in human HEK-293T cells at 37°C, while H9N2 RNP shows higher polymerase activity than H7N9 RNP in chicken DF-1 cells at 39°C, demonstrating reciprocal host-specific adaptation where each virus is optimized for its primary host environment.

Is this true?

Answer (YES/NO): YES